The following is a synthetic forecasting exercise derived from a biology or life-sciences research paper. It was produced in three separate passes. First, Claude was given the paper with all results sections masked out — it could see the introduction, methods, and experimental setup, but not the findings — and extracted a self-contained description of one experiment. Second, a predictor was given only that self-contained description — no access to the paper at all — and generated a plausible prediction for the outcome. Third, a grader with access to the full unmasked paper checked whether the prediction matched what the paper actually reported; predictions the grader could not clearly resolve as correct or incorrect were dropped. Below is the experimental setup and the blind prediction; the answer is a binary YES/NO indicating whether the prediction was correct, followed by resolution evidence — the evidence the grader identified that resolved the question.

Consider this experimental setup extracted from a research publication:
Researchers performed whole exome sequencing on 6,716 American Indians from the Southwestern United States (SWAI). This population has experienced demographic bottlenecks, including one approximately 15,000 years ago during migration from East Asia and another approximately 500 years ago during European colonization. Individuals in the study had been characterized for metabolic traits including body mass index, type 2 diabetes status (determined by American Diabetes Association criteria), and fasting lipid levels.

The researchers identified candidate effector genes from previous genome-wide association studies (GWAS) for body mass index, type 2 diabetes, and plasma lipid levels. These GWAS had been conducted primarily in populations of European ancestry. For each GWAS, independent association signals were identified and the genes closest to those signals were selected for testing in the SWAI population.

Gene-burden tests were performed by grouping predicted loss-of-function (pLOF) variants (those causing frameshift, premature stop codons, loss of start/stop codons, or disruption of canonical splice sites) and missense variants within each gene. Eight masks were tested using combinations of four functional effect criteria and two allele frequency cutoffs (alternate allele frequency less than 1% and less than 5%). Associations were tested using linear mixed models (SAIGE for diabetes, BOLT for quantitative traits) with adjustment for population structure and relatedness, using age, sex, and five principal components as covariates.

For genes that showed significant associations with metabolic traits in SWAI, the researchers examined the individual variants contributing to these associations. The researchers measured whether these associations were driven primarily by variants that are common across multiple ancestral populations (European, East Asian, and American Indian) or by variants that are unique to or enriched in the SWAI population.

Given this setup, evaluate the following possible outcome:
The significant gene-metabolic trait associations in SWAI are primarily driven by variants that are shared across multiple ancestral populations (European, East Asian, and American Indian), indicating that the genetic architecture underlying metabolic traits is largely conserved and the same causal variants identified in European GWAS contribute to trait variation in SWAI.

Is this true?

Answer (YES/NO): NO